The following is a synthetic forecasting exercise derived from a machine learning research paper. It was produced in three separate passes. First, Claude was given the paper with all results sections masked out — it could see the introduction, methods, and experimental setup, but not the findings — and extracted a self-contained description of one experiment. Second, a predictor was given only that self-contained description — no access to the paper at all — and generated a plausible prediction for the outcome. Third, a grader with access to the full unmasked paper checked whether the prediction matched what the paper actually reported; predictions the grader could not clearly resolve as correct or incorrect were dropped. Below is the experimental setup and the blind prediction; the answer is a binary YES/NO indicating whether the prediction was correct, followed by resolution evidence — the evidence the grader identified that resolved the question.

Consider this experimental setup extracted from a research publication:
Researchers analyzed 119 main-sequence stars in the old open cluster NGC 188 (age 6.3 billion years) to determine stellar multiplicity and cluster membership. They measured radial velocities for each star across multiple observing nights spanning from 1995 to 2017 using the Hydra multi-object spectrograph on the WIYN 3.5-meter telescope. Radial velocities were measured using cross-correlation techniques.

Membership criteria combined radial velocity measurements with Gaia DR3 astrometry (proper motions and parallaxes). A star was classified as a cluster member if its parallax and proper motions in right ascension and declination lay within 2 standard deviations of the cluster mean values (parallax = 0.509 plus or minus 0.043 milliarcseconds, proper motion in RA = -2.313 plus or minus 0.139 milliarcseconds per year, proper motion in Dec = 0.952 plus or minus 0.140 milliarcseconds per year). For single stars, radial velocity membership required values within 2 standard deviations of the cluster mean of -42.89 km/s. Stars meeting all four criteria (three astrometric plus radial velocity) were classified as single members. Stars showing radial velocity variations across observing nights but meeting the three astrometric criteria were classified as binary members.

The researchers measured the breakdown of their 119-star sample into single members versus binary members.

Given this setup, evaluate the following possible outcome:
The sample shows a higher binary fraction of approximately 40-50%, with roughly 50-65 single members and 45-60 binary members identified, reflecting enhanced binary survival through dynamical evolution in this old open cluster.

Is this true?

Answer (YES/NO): NO